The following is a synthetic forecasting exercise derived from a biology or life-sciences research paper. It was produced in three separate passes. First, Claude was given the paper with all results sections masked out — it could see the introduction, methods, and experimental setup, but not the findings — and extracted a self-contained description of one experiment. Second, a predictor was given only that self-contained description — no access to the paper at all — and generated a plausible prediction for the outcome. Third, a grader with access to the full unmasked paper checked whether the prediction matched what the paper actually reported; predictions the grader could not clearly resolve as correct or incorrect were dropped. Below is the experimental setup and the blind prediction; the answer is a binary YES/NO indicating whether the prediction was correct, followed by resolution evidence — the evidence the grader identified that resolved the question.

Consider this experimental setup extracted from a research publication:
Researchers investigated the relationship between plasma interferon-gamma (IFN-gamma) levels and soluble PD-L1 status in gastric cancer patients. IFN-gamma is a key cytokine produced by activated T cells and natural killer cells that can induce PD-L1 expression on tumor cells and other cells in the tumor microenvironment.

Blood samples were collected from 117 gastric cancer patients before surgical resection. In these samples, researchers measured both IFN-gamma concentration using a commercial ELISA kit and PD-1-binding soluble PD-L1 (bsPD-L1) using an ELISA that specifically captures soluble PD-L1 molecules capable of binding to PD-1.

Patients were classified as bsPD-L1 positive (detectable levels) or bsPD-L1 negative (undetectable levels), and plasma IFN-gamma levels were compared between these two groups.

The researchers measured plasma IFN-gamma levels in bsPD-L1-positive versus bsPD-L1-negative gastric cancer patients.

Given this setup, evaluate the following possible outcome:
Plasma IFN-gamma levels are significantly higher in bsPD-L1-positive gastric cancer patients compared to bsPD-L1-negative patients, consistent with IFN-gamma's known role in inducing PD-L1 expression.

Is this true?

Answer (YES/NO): YES